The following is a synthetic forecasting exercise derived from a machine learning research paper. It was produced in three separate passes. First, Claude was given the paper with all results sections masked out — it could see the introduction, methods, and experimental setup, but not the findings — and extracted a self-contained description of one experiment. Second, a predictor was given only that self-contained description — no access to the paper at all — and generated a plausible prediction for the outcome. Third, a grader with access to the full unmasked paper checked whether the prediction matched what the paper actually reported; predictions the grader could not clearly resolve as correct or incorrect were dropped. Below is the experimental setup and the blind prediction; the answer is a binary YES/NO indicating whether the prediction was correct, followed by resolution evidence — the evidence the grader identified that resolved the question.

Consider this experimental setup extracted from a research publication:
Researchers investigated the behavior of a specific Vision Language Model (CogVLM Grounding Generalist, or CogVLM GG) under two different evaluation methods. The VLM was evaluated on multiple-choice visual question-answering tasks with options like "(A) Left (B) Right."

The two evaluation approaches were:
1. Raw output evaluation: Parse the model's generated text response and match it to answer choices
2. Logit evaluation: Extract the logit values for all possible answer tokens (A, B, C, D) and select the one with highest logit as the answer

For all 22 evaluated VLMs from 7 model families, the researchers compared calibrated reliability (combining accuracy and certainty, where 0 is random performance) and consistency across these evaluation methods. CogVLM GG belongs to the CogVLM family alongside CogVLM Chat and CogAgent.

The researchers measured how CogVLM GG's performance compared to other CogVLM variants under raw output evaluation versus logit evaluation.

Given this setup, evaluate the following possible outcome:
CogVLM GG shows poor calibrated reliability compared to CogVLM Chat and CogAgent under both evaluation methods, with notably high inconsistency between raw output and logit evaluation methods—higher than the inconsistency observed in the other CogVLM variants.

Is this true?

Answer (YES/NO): NO